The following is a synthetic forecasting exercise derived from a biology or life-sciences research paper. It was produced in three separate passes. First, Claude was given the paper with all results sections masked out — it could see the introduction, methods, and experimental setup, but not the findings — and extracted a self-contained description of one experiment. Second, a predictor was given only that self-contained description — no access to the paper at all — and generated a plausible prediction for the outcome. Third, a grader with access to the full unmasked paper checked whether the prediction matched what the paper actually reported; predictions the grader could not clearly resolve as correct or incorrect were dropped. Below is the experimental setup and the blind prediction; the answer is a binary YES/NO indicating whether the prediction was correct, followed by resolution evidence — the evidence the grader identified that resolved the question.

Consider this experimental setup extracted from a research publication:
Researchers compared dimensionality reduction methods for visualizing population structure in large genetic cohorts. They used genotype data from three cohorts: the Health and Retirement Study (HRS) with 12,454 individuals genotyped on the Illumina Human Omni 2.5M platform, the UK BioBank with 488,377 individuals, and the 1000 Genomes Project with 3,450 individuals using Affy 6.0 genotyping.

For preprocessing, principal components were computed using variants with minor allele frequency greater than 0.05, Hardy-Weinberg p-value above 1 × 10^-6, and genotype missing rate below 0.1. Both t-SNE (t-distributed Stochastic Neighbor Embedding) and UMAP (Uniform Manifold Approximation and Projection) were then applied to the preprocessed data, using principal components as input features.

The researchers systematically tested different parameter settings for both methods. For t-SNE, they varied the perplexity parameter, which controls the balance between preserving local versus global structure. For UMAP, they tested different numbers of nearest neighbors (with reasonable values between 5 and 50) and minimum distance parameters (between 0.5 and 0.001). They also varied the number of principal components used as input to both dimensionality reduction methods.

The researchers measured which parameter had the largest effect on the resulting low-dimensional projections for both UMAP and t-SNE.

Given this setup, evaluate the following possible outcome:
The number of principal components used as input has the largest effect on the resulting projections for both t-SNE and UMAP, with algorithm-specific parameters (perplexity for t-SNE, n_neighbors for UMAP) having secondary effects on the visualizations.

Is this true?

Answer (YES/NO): YES